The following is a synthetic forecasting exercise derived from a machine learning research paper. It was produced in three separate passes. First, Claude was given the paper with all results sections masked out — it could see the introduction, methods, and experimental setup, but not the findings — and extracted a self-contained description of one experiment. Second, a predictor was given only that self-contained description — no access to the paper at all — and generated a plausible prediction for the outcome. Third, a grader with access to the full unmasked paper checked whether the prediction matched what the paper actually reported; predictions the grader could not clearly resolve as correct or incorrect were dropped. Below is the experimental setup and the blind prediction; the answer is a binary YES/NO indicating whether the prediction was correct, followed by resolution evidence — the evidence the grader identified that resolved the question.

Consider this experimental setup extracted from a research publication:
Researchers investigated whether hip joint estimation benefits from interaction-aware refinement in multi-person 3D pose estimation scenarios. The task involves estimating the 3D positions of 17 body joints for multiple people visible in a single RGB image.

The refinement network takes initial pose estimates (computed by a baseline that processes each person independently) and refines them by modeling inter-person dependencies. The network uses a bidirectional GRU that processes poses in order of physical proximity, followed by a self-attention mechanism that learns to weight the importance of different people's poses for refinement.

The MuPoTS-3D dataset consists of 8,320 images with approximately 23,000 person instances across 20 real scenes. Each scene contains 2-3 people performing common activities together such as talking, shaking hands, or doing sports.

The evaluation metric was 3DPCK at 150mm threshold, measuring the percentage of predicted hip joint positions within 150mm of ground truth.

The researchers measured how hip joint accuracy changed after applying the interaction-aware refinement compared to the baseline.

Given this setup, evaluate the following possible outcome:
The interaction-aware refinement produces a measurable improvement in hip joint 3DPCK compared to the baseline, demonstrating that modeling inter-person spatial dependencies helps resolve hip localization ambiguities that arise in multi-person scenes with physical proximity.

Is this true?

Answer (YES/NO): NO